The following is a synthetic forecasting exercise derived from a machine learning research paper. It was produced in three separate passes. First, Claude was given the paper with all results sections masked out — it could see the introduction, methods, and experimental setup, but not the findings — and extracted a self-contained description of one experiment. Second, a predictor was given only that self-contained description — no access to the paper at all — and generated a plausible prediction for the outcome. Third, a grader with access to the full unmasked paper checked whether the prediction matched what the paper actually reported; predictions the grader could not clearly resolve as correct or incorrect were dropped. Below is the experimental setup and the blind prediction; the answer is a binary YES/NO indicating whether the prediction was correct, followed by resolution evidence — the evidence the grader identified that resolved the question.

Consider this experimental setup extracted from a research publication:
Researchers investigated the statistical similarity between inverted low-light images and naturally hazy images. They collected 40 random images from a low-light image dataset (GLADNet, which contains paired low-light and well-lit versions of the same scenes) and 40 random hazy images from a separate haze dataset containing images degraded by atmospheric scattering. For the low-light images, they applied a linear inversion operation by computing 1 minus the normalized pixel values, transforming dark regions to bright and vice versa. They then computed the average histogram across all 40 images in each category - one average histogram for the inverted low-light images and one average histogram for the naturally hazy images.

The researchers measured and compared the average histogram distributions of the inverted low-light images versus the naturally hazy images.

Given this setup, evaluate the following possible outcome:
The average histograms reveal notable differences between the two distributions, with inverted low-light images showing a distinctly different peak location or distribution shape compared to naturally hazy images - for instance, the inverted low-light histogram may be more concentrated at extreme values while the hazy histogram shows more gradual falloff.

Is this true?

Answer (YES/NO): NO